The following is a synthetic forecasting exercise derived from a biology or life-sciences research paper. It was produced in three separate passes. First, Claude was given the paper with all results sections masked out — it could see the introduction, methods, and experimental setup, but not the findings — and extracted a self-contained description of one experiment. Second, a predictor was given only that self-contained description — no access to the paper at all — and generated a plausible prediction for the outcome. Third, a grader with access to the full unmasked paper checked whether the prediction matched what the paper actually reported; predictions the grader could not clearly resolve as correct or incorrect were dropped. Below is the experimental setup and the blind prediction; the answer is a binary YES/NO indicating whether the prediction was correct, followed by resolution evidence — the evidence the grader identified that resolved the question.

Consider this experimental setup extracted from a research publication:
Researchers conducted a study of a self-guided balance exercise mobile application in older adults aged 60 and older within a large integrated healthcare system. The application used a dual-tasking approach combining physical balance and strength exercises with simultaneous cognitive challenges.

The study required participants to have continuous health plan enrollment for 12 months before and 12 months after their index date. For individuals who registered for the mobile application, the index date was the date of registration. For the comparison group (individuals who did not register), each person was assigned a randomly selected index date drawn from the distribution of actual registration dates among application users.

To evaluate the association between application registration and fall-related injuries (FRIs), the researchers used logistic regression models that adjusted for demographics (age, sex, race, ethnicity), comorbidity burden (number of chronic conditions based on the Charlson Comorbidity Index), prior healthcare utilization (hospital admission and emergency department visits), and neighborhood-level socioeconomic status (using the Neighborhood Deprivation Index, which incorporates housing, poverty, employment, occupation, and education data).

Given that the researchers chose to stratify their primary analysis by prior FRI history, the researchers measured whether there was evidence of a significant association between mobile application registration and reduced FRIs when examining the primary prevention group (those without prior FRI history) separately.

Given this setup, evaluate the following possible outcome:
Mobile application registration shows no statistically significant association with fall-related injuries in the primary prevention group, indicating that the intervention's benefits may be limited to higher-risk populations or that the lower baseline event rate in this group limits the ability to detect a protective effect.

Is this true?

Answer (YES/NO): YES